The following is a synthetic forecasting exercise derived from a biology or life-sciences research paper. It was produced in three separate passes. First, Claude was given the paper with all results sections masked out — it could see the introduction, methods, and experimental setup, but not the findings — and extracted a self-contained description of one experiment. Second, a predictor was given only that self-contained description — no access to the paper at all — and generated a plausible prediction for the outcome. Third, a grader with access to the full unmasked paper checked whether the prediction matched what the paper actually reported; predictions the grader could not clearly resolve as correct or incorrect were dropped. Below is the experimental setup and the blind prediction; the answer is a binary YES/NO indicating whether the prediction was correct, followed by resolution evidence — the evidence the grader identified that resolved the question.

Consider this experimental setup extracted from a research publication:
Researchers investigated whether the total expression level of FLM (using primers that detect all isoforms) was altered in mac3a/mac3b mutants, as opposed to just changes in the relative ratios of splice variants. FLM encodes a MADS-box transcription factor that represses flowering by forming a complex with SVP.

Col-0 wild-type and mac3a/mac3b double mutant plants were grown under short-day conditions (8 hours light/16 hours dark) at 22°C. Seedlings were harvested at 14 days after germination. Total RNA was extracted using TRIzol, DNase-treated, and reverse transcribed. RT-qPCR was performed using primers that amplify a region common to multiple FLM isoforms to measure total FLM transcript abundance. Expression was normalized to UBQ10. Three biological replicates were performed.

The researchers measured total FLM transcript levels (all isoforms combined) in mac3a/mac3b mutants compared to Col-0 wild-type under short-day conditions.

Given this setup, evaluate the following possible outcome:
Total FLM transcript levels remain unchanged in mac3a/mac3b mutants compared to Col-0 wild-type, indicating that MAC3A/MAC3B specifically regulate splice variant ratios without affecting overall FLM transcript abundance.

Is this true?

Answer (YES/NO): YES